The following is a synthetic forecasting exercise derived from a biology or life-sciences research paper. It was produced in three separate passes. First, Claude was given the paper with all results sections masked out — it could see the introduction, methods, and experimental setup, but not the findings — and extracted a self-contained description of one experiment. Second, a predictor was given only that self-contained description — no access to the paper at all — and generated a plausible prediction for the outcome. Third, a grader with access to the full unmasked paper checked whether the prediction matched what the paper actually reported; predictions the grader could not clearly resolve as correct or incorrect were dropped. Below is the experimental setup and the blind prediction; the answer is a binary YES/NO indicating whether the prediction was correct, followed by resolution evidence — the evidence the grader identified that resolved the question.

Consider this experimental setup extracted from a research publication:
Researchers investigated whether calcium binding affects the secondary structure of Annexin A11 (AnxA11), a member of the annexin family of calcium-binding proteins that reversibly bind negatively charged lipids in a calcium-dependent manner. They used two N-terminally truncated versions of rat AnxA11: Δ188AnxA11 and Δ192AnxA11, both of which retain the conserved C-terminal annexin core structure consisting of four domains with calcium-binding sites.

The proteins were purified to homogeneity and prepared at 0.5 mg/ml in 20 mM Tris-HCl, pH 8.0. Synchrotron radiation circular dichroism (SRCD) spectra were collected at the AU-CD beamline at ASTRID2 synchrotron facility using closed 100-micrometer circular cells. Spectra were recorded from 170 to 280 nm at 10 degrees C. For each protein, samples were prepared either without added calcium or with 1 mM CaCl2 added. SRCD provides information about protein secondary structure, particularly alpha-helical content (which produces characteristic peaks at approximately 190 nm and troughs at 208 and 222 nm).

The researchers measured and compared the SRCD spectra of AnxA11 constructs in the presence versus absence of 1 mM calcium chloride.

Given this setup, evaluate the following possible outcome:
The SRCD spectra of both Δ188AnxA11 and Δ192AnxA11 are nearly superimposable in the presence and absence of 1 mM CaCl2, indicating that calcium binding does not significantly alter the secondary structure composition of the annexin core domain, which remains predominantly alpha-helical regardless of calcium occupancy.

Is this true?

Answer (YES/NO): YES